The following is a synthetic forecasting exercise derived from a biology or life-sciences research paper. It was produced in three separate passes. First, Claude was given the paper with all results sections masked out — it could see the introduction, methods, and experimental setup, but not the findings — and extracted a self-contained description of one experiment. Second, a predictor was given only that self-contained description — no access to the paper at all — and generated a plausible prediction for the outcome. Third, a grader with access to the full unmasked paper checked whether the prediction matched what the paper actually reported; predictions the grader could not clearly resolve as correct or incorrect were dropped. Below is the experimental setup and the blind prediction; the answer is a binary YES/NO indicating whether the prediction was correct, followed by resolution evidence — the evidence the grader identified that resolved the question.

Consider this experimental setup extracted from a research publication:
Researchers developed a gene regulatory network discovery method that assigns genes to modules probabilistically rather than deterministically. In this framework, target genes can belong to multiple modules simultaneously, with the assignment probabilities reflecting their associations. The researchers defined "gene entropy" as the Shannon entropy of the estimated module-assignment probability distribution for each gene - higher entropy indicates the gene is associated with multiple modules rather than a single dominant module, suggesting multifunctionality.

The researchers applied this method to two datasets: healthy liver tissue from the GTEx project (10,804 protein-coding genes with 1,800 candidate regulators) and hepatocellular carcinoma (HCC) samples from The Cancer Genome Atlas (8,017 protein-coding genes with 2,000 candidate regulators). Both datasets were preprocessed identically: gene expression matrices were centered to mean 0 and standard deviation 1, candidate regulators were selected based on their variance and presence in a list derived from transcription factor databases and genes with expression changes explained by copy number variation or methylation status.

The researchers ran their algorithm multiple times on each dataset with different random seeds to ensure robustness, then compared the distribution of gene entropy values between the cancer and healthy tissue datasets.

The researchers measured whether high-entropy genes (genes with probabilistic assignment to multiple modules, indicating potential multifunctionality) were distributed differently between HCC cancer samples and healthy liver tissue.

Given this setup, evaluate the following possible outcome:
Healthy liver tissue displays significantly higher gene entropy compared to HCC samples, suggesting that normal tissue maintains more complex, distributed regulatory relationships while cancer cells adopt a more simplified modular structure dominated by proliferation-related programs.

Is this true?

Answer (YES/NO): NO